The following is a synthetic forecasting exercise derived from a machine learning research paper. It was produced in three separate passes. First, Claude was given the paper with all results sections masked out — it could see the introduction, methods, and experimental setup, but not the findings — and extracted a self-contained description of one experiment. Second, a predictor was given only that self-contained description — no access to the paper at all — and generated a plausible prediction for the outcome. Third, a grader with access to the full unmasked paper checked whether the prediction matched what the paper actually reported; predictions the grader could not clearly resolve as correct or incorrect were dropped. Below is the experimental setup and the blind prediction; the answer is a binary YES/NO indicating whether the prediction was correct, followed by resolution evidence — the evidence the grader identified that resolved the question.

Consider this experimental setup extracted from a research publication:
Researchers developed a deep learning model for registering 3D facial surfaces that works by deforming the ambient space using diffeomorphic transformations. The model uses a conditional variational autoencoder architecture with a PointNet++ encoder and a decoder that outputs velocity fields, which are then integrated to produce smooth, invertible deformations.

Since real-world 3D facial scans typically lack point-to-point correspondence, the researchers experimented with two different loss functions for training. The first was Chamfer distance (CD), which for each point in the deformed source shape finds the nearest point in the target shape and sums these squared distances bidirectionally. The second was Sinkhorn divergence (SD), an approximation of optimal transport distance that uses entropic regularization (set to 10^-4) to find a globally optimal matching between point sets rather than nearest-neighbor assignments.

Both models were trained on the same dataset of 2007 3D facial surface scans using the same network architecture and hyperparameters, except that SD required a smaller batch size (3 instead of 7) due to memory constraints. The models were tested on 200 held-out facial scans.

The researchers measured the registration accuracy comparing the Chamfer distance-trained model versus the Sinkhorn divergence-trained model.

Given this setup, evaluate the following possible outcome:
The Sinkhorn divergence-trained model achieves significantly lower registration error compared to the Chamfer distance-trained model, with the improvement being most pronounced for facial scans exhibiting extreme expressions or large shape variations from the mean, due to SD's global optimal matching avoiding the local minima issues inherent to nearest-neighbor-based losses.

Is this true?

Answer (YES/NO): NO